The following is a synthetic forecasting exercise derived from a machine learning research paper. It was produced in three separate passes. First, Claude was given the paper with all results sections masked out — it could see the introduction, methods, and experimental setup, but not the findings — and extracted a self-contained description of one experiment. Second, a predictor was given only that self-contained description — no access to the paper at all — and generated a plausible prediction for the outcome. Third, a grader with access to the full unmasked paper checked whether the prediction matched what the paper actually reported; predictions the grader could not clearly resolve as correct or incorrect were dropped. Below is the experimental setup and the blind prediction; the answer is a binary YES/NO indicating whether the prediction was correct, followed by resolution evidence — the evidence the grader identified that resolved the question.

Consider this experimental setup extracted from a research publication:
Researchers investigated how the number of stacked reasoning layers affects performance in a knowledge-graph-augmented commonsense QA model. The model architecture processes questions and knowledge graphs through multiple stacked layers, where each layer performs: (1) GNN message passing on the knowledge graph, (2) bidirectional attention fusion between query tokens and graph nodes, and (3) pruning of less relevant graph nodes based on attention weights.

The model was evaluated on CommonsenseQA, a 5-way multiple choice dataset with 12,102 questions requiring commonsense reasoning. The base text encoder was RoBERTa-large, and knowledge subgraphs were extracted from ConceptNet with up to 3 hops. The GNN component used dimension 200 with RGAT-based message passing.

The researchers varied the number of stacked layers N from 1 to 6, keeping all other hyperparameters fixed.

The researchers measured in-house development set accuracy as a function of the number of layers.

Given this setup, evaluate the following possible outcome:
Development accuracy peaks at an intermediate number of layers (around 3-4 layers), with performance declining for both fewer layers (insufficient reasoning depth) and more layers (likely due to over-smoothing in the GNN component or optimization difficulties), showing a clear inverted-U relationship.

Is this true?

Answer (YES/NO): NO